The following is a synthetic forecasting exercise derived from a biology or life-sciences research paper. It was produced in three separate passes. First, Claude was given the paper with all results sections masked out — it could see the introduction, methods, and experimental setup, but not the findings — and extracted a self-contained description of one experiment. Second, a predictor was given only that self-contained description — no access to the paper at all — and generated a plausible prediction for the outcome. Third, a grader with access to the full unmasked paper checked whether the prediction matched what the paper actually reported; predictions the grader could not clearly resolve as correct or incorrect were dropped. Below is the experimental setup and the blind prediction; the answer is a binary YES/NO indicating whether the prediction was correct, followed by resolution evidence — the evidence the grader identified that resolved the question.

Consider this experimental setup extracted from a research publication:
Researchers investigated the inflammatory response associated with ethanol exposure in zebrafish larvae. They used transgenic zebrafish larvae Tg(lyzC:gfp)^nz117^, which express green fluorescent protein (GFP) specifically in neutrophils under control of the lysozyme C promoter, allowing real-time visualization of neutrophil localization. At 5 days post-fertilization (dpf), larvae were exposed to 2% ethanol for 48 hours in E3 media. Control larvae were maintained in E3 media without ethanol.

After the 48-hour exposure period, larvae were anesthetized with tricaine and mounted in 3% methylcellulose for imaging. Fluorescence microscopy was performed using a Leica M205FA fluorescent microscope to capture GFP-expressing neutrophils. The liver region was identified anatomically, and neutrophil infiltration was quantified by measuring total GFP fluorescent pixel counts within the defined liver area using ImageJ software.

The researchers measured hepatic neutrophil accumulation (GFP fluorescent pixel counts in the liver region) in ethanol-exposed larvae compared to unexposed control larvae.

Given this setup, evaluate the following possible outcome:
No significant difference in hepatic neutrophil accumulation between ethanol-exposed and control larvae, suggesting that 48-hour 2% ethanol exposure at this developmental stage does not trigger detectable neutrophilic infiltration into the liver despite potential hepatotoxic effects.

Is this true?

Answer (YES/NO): YES